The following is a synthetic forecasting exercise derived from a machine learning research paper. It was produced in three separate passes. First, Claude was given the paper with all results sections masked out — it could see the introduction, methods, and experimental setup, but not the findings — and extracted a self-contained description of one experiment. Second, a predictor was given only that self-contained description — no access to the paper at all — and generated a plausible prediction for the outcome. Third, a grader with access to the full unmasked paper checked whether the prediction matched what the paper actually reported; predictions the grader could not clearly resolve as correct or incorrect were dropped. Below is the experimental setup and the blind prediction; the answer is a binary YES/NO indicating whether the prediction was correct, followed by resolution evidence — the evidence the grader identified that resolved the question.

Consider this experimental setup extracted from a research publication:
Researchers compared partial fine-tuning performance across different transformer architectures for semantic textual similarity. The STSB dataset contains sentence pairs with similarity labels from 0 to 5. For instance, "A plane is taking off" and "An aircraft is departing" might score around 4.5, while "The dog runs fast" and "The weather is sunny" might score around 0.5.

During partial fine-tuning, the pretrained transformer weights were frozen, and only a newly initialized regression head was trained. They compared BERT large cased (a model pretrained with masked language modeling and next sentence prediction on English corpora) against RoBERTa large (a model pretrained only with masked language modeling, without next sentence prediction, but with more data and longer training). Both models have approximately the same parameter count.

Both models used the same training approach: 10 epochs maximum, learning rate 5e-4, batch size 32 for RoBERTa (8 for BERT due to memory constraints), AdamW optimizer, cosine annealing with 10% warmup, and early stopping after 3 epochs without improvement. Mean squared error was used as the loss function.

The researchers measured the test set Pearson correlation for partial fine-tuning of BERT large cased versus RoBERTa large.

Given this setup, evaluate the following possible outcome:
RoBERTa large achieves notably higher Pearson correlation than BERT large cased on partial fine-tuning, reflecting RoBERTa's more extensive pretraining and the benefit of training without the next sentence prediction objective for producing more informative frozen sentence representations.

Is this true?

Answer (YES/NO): NO